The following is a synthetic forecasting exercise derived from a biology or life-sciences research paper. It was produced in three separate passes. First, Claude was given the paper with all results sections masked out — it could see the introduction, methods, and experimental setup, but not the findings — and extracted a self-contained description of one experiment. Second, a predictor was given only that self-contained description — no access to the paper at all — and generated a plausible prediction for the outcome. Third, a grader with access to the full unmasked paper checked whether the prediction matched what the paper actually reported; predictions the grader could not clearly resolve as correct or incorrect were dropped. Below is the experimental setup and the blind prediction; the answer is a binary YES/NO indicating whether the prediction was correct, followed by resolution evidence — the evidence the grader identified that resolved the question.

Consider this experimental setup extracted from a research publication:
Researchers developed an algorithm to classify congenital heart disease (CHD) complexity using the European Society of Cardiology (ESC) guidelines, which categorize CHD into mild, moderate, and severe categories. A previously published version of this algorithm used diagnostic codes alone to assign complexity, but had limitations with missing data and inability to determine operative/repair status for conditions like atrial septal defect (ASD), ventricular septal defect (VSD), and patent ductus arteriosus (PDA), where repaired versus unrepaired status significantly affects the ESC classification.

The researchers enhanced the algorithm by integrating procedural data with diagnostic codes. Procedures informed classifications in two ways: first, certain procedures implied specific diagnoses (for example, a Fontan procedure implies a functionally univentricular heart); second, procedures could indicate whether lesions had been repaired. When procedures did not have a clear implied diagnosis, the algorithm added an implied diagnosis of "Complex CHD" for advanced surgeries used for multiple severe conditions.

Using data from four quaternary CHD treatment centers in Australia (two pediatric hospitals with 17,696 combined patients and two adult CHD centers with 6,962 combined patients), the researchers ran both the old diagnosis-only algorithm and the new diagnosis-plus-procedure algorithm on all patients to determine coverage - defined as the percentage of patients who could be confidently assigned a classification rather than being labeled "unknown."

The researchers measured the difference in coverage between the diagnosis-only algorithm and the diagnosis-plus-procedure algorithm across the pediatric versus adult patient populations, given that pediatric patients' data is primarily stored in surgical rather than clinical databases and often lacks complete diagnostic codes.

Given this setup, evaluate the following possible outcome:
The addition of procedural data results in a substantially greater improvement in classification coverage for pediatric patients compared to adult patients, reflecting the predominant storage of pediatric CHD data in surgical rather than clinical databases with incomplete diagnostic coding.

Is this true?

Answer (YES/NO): NO